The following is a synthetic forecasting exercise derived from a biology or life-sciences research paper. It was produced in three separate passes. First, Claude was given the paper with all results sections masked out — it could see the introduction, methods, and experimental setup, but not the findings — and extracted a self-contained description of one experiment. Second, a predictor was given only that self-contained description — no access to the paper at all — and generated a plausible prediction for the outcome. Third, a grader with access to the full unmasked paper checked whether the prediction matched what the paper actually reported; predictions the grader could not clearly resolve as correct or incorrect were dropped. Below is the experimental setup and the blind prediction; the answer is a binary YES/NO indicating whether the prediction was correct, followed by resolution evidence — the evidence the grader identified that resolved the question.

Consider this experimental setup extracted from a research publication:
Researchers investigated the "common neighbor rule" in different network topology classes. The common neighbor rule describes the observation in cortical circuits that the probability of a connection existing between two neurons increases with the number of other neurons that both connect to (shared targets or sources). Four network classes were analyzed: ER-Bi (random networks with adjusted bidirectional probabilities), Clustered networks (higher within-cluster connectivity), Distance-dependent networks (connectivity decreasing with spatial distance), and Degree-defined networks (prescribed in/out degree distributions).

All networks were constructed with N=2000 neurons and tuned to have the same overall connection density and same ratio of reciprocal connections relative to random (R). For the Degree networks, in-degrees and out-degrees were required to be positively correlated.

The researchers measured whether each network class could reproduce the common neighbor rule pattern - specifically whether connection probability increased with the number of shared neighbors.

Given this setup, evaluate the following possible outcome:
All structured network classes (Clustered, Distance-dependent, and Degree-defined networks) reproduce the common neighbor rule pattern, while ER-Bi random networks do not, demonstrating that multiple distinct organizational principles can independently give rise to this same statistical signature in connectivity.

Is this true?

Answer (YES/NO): YES